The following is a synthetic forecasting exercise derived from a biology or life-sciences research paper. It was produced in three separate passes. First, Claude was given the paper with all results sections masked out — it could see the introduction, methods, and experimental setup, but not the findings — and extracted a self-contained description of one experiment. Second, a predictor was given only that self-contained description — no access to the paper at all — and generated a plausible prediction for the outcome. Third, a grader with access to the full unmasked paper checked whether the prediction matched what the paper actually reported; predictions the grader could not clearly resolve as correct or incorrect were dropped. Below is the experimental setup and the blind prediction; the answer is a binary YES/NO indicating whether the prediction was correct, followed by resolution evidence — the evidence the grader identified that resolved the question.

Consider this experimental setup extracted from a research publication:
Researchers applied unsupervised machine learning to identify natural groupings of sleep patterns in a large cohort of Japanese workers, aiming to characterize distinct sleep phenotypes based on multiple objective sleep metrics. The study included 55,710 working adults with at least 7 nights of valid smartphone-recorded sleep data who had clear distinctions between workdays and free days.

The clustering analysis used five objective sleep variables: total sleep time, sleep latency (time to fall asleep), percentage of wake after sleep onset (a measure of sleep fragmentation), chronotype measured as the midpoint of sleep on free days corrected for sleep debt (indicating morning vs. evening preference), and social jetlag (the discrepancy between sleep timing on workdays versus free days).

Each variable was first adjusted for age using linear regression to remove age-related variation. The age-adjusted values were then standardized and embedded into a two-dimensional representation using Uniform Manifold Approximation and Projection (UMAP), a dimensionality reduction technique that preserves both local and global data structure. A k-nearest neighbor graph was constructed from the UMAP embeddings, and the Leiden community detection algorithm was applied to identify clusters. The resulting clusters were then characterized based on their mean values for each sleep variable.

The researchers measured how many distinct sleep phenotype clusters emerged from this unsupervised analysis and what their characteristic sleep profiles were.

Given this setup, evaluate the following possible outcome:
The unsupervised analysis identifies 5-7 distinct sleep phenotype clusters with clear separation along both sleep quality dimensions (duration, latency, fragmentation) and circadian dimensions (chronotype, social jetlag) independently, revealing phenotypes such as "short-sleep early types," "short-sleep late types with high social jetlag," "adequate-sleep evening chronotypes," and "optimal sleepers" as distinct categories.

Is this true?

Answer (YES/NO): NO